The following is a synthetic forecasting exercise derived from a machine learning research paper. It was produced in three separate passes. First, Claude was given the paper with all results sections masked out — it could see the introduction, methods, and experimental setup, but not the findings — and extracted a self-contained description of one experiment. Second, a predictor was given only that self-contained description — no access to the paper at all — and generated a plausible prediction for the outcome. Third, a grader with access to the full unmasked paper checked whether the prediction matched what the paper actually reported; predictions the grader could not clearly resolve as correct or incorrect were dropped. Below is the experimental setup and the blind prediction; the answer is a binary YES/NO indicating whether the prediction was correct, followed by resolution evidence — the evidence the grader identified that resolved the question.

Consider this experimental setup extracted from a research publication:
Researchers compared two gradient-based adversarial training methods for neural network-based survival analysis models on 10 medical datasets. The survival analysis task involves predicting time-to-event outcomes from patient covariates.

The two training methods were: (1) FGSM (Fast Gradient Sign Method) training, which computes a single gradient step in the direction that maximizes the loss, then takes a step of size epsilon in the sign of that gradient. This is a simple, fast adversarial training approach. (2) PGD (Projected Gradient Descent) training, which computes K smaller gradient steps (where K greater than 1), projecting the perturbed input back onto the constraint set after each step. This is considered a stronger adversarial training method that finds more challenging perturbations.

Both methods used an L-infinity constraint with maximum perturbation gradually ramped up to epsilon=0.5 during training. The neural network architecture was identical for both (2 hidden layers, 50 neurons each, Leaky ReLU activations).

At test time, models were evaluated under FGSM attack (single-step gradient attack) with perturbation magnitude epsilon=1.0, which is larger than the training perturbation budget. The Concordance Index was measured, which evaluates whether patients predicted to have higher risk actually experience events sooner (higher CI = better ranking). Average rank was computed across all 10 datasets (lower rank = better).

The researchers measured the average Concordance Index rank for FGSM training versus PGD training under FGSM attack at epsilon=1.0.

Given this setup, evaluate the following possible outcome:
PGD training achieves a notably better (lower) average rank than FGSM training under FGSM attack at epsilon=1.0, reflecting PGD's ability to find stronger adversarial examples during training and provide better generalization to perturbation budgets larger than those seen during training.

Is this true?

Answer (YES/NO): YES